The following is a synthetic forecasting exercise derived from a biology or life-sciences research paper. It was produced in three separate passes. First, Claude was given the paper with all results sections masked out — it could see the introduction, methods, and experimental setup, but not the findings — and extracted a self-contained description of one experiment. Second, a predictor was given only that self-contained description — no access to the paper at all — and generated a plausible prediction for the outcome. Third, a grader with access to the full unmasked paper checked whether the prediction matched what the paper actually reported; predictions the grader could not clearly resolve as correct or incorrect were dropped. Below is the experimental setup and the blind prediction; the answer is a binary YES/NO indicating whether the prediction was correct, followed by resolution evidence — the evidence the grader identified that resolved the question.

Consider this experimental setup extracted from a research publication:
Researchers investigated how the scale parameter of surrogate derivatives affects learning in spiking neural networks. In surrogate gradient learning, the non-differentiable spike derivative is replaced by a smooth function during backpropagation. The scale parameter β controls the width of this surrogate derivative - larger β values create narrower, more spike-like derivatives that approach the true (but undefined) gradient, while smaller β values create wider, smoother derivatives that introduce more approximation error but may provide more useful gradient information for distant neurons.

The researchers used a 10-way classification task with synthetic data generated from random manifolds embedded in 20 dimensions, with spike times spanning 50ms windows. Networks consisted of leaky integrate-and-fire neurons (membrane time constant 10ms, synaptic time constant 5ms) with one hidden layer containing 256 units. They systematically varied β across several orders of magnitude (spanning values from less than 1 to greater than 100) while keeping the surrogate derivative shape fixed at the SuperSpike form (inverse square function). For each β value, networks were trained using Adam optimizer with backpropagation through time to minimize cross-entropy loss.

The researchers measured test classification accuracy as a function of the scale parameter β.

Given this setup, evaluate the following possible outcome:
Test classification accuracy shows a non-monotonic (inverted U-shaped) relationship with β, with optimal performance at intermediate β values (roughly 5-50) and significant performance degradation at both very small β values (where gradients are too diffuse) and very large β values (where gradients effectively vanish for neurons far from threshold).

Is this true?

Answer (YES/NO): NO